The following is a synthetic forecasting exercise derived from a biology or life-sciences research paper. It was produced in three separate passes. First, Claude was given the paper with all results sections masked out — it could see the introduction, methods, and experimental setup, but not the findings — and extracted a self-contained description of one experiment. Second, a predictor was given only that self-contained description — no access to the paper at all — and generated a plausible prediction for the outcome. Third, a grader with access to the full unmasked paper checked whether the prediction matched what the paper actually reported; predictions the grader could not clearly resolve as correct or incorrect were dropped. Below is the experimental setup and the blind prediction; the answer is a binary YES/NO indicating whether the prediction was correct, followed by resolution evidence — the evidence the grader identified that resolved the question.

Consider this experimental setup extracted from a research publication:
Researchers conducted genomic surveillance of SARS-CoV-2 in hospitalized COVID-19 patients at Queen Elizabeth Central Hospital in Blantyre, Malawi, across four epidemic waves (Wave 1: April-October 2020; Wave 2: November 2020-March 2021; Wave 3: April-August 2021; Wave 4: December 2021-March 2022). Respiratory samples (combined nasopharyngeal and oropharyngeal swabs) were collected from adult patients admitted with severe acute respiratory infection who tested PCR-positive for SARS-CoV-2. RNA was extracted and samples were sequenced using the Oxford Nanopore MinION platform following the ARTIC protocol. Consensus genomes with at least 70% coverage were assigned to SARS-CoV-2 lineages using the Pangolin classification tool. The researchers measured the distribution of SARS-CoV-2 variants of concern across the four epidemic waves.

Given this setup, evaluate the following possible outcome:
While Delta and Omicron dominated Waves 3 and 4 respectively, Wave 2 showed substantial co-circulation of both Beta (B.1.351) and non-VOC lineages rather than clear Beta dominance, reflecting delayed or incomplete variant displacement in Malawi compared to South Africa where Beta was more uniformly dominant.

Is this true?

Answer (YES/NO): NO